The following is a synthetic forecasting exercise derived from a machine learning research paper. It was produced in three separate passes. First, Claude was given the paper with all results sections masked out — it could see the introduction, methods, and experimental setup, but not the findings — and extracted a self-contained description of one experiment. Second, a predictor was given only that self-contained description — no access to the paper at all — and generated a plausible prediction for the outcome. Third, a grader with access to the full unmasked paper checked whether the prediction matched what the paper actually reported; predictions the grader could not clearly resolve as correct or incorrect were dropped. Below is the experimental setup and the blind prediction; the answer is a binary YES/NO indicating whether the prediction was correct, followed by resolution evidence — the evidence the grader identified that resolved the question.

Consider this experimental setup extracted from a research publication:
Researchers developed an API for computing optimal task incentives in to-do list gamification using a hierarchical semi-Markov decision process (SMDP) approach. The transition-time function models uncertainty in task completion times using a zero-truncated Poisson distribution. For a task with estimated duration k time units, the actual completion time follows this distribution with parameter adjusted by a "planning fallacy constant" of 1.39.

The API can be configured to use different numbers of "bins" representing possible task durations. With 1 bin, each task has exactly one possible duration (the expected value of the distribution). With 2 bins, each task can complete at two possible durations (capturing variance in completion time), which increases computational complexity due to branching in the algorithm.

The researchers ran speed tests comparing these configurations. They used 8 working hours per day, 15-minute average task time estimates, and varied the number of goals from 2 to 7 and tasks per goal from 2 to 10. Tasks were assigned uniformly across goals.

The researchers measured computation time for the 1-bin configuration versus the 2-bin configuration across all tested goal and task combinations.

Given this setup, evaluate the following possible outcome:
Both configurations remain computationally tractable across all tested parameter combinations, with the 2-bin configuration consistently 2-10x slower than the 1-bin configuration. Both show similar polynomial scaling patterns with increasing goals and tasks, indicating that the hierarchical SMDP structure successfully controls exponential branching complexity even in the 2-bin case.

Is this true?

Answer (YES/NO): NO